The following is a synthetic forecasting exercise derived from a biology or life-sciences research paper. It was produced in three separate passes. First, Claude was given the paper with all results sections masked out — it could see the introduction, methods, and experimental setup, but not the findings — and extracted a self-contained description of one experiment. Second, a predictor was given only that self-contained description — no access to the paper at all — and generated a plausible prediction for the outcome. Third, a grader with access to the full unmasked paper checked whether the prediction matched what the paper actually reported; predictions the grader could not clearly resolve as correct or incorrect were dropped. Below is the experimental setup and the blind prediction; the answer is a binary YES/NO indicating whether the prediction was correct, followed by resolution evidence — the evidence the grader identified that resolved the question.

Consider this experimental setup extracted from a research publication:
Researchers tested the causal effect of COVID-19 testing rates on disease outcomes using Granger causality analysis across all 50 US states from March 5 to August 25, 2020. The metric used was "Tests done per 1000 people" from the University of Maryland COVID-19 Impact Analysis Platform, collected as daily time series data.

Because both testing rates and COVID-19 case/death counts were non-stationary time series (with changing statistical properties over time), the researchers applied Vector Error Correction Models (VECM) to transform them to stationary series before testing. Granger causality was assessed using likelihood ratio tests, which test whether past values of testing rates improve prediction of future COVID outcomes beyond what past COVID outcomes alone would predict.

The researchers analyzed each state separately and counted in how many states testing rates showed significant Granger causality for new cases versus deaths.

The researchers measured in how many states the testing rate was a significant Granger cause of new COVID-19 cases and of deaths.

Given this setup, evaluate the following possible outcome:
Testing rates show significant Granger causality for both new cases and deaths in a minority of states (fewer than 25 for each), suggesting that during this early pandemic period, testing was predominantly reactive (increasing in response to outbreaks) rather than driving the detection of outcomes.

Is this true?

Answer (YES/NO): NO